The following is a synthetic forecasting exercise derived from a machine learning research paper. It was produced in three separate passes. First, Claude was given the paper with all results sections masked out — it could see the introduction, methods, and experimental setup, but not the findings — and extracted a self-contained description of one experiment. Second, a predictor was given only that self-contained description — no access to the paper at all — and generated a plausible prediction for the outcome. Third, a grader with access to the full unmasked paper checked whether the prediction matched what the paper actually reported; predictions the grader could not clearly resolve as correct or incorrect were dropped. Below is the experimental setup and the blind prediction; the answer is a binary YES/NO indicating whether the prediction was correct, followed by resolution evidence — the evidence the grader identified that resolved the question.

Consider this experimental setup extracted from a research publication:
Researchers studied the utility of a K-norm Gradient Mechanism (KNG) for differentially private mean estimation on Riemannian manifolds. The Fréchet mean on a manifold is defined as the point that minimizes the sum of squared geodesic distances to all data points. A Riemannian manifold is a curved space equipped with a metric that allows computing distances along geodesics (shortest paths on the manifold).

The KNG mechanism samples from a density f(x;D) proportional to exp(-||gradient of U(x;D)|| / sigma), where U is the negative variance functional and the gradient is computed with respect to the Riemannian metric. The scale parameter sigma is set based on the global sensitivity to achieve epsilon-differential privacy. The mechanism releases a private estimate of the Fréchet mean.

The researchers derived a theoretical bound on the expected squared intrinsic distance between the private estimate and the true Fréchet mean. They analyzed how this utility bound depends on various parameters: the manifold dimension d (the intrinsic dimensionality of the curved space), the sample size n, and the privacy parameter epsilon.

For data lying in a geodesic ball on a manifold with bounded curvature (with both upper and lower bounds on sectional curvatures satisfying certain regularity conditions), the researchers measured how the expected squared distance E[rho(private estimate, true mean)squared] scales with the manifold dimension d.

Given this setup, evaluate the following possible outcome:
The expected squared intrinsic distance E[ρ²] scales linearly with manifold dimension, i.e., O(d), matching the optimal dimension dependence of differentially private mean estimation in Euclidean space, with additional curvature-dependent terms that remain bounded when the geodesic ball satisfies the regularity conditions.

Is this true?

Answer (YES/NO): NO